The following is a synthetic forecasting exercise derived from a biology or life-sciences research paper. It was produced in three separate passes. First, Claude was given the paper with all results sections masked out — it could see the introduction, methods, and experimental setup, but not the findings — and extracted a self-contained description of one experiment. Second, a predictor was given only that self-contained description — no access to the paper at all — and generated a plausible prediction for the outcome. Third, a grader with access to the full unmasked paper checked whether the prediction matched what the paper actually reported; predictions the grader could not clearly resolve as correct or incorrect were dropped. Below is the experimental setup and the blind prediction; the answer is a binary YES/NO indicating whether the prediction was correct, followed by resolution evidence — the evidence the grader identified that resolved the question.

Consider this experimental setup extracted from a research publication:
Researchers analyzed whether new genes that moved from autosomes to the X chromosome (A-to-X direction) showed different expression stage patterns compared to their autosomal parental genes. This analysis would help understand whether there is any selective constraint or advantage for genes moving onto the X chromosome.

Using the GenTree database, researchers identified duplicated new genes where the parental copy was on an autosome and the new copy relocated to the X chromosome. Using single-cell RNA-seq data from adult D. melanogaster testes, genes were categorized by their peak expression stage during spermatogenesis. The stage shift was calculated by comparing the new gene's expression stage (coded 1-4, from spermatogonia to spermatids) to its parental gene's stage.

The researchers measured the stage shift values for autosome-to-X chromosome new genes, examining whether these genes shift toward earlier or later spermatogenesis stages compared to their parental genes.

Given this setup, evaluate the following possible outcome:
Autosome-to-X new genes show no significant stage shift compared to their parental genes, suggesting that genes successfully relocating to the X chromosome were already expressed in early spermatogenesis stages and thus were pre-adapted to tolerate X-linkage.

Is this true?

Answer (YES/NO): NO